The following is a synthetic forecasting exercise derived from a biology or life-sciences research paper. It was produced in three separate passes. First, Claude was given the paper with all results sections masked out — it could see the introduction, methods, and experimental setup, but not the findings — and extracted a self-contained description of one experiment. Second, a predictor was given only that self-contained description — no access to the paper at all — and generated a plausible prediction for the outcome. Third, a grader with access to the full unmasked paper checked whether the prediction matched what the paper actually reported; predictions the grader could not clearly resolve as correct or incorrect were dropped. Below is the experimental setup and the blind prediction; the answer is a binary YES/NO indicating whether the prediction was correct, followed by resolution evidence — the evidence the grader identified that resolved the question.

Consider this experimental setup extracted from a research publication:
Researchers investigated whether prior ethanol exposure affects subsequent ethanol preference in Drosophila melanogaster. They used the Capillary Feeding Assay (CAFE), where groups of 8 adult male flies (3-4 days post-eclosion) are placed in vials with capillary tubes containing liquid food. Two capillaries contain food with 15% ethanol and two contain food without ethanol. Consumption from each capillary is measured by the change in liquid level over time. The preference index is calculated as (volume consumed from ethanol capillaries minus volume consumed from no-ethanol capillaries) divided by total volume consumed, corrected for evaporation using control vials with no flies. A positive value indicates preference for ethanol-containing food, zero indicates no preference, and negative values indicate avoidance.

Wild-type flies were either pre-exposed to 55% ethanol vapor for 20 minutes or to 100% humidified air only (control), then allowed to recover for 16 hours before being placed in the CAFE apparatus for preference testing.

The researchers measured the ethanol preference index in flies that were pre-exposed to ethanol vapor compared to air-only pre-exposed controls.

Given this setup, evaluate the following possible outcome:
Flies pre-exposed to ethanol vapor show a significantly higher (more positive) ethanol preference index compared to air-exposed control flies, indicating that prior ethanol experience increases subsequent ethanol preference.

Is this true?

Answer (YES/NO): YES